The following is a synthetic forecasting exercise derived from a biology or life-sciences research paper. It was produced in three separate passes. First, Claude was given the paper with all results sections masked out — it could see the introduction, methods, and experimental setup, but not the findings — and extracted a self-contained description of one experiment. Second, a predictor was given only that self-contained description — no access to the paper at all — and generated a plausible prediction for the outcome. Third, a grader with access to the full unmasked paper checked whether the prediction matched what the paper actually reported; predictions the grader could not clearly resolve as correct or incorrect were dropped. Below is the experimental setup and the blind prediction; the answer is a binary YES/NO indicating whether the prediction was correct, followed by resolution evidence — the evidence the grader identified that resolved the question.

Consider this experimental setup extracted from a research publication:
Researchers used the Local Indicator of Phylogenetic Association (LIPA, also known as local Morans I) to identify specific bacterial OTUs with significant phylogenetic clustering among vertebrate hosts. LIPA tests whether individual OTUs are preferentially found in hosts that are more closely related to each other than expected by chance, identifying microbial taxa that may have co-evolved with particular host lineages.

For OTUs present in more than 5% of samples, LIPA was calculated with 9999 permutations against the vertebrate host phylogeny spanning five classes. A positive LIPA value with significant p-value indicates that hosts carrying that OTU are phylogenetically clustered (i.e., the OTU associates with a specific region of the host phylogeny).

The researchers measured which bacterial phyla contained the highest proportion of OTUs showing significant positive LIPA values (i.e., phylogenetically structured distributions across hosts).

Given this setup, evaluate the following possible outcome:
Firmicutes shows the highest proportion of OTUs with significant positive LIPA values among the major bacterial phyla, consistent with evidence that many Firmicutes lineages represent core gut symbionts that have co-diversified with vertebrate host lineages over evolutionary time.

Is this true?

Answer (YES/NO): YES